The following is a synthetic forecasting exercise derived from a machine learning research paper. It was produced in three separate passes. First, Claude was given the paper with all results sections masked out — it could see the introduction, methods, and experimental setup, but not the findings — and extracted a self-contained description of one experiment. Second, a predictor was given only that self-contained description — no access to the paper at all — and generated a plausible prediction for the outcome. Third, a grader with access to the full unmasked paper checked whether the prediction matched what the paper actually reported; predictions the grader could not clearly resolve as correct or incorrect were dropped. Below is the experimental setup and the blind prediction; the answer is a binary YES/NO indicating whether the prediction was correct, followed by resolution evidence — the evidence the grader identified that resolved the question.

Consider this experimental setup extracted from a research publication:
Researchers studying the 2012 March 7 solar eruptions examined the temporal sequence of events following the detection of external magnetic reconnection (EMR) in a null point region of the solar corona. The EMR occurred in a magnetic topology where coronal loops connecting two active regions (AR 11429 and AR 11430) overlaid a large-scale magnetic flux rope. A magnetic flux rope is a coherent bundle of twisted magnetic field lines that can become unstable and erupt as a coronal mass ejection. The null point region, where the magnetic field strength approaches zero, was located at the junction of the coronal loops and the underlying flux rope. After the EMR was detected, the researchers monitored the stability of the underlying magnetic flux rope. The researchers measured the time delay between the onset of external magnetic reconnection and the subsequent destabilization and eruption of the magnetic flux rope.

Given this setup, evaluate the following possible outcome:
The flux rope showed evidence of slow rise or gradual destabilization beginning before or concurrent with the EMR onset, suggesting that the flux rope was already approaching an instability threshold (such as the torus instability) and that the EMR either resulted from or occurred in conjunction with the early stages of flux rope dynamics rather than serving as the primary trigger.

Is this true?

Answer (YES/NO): NO